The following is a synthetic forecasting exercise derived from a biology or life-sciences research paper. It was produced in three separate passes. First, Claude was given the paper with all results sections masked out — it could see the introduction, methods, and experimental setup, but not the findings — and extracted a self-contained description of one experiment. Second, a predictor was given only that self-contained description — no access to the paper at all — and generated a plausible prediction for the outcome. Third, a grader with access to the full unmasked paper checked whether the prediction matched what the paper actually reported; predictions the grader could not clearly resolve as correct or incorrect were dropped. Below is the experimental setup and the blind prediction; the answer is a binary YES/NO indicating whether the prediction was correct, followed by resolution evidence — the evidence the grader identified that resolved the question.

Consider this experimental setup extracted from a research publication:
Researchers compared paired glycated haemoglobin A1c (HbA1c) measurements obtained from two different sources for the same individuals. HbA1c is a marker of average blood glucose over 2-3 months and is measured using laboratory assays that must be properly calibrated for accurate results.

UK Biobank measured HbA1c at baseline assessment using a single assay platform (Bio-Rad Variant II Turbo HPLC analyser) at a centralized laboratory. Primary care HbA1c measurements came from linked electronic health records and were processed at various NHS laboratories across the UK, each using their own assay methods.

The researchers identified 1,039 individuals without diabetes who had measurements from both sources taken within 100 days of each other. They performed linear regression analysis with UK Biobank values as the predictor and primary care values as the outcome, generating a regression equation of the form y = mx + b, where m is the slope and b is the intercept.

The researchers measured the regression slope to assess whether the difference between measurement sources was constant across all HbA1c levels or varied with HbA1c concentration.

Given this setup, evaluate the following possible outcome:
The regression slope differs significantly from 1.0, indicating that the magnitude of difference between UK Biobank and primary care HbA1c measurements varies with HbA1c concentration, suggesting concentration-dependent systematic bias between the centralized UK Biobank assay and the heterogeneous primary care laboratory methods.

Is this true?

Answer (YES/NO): NO